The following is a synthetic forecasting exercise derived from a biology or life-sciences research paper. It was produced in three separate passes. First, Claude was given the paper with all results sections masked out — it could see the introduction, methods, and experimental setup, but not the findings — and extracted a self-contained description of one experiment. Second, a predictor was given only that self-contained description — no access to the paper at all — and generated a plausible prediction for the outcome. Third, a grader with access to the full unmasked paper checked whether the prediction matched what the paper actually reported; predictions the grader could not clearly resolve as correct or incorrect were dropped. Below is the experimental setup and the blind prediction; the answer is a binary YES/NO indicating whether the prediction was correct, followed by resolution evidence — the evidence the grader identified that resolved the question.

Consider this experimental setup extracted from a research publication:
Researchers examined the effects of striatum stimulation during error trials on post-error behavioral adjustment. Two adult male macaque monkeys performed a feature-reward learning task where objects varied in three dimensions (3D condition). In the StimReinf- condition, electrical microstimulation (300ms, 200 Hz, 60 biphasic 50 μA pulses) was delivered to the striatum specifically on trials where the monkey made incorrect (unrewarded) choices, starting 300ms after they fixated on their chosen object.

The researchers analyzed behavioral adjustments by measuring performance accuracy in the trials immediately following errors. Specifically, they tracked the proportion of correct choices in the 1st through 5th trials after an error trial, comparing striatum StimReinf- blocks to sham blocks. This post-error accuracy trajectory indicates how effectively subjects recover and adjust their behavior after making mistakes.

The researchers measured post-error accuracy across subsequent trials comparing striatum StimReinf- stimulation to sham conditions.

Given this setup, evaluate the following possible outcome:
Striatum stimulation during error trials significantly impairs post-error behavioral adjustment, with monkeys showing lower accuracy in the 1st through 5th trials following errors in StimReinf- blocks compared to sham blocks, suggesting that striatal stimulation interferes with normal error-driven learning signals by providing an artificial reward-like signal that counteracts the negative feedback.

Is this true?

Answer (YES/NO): NO